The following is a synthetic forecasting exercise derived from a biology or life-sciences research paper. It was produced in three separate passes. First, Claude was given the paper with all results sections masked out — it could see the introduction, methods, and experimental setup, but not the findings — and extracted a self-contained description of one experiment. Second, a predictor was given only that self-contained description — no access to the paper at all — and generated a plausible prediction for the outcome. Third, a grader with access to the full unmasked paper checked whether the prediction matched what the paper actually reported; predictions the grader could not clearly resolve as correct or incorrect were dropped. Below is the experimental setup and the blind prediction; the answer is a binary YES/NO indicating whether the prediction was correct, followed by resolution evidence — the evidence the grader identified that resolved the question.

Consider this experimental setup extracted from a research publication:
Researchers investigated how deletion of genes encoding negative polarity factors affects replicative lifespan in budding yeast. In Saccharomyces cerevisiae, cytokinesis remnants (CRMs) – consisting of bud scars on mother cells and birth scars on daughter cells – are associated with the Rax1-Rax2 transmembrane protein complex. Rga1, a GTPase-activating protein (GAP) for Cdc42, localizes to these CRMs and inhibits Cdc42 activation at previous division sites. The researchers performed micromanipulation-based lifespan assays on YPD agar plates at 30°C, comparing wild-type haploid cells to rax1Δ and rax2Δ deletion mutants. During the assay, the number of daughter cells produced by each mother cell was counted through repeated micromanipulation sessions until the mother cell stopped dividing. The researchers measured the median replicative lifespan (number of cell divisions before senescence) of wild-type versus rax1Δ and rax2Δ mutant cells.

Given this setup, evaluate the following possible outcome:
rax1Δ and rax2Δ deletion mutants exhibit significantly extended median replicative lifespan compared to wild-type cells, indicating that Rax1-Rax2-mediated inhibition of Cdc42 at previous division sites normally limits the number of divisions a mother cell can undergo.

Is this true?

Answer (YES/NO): NO